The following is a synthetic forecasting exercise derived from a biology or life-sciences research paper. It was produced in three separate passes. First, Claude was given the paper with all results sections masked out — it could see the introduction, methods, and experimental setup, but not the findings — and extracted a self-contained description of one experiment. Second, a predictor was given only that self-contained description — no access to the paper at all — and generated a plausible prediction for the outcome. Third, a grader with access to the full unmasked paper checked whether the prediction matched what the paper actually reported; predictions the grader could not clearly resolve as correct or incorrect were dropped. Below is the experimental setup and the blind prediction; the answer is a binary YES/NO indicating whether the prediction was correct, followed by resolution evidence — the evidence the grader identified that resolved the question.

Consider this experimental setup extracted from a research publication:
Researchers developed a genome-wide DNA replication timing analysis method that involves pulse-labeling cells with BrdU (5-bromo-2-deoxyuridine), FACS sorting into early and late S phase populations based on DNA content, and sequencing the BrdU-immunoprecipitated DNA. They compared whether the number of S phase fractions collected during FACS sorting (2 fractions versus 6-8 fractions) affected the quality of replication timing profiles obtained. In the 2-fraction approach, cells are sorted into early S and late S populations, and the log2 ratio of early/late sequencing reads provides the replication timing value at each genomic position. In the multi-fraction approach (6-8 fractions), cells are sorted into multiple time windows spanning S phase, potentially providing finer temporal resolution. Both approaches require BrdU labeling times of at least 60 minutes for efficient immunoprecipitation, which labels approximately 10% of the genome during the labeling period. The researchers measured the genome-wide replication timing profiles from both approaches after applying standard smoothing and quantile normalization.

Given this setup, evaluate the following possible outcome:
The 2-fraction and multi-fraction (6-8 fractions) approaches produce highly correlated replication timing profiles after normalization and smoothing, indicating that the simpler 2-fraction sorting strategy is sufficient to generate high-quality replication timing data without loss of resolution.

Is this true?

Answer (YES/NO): YES